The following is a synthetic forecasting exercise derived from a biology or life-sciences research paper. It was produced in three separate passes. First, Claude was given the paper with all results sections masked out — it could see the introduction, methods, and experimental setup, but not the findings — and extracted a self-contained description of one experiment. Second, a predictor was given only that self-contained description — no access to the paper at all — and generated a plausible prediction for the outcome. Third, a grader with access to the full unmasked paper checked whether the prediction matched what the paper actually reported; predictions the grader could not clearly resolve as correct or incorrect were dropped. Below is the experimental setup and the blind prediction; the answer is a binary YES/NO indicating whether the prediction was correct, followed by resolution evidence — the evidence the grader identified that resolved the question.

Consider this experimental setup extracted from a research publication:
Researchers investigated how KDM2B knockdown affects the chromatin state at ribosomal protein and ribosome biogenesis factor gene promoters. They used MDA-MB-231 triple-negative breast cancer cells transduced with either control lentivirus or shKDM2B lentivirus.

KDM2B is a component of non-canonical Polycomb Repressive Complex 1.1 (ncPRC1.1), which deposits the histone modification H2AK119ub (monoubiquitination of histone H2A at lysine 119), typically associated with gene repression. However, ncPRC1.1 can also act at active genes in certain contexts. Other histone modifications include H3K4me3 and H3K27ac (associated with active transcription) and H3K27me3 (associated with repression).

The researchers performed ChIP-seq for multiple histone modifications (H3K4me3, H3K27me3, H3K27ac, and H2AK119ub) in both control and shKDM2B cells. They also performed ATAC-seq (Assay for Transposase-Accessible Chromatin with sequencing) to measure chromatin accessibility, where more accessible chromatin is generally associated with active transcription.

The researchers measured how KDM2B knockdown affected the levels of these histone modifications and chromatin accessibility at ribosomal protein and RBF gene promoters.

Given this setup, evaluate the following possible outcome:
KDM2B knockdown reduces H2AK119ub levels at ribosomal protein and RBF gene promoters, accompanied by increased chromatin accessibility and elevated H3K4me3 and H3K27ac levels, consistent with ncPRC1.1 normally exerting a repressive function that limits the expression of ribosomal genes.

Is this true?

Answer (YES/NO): NO